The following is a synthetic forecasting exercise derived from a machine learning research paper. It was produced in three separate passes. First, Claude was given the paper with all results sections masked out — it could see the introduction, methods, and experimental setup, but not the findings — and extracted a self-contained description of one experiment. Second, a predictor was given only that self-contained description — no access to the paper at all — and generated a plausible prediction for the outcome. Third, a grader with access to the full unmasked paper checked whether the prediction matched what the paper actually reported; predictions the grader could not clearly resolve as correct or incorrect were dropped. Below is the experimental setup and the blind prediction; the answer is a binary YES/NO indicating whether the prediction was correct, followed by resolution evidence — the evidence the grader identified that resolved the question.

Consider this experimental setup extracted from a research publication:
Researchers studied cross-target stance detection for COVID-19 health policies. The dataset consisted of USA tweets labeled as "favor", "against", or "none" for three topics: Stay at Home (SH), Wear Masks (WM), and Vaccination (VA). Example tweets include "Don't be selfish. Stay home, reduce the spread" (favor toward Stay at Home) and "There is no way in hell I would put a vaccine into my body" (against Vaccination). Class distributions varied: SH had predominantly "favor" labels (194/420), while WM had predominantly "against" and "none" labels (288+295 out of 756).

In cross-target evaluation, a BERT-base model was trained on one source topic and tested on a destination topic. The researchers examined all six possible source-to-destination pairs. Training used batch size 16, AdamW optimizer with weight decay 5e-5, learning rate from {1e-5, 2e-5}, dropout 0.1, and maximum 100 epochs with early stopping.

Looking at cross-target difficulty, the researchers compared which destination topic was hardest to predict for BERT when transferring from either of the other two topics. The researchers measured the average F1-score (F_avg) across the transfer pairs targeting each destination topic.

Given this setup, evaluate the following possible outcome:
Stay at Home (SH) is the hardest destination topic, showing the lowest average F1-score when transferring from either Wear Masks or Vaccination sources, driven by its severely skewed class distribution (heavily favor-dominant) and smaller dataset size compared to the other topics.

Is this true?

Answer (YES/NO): NO